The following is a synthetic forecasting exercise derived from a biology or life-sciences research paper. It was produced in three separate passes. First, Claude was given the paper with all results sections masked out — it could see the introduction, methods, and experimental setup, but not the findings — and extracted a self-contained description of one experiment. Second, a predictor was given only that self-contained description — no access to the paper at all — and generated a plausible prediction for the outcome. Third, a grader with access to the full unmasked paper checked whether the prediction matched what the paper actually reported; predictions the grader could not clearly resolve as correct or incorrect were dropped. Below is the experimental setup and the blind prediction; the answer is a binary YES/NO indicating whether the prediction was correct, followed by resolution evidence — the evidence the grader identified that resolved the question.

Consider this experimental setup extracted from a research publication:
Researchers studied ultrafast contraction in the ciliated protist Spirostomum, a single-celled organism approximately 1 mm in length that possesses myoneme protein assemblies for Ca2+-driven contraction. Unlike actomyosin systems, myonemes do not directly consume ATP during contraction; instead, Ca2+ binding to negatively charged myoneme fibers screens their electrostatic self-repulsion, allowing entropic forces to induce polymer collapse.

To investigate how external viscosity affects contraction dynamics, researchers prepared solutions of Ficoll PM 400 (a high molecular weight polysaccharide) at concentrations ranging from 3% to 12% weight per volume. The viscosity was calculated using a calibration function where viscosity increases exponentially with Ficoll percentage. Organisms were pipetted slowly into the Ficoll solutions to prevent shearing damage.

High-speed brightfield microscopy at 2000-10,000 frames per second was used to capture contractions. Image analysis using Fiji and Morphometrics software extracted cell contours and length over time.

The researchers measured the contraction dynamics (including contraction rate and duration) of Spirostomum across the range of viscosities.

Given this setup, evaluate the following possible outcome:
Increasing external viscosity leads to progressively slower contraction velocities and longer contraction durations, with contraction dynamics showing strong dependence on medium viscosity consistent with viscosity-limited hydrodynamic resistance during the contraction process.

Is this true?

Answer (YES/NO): NO